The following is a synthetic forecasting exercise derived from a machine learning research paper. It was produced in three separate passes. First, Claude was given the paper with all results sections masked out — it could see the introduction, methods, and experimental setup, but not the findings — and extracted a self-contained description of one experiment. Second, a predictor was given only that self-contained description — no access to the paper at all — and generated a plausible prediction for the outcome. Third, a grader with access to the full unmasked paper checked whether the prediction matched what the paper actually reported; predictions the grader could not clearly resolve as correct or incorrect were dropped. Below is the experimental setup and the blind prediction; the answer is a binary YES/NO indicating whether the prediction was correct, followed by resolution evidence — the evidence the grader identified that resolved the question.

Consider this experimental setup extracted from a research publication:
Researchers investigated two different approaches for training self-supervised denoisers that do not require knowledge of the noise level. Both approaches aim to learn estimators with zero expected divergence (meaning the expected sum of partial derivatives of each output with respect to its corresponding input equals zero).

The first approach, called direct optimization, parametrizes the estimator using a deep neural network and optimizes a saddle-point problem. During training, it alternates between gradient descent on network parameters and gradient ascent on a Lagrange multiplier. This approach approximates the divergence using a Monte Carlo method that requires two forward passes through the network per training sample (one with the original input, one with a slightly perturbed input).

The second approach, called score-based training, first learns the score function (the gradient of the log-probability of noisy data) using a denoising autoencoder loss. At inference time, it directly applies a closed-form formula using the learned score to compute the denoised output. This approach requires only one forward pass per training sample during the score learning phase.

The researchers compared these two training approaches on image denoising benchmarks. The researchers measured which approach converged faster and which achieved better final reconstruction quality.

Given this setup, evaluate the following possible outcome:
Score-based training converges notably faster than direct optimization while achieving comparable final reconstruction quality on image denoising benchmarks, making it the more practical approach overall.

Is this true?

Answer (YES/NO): NO